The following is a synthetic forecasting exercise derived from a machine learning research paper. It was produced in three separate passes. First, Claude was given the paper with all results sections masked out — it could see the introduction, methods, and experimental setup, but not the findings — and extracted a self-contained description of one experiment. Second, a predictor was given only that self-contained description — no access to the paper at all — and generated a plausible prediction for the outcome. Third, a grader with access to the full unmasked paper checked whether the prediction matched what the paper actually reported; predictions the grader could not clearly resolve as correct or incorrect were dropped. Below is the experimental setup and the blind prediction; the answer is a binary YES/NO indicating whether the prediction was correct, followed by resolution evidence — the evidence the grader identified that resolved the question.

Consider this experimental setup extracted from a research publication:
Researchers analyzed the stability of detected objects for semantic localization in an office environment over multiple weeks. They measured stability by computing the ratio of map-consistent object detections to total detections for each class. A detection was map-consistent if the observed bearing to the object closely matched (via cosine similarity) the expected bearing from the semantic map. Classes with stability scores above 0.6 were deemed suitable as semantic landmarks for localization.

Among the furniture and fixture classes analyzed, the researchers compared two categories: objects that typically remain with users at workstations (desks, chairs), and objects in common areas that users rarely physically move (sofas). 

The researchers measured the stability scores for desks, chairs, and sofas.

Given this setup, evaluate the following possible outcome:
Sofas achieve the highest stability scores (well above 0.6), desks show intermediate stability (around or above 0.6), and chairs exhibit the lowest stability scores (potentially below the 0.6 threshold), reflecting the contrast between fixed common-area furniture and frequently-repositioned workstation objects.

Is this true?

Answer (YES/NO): NO